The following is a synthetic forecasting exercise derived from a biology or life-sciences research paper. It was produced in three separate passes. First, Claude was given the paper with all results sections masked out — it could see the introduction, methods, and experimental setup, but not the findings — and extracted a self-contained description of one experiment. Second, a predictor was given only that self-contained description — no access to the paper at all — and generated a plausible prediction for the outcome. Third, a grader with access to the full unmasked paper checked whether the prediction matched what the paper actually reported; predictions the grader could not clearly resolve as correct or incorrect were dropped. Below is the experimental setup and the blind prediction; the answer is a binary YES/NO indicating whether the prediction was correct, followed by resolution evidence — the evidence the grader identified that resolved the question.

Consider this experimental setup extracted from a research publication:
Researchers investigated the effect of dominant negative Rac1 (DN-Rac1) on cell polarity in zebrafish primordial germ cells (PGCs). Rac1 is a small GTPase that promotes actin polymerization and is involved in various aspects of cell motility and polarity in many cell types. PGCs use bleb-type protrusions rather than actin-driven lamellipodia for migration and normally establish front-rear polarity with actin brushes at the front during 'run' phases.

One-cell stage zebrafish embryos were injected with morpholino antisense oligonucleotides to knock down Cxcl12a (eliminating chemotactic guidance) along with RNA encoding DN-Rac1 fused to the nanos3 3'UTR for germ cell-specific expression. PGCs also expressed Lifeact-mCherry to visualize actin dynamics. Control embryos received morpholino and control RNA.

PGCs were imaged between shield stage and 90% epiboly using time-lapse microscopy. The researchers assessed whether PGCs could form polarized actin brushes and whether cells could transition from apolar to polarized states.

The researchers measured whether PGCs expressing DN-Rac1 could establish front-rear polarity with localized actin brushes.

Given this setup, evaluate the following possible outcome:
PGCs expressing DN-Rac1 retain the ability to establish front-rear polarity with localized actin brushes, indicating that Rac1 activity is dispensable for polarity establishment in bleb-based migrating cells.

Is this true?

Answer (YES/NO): NO